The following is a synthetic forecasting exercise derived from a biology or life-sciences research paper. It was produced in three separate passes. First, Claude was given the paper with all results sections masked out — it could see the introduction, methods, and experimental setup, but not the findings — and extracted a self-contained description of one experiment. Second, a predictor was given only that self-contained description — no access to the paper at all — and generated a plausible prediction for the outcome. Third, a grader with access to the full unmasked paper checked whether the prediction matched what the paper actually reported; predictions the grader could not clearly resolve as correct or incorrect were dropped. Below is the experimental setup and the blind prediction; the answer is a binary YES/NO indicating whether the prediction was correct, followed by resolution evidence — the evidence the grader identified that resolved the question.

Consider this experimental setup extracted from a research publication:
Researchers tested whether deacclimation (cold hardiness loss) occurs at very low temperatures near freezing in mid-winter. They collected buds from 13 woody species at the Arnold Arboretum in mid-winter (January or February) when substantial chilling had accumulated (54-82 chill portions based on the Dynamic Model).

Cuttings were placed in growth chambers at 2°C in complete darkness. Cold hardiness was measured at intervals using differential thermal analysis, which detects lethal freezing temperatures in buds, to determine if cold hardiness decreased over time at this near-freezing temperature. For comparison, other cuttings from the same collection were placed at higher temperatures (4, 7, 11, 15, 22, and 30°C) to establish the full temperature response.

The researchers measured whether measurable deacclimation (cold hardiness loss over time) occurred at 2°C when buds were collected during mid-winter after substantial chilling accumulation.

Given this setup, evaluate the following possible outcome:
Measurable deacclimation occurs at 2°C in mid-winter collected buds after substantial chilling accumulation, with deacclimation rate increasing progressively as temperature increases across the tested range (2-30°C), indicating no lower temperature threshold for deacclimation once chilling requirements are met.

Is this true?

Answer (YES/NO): YES